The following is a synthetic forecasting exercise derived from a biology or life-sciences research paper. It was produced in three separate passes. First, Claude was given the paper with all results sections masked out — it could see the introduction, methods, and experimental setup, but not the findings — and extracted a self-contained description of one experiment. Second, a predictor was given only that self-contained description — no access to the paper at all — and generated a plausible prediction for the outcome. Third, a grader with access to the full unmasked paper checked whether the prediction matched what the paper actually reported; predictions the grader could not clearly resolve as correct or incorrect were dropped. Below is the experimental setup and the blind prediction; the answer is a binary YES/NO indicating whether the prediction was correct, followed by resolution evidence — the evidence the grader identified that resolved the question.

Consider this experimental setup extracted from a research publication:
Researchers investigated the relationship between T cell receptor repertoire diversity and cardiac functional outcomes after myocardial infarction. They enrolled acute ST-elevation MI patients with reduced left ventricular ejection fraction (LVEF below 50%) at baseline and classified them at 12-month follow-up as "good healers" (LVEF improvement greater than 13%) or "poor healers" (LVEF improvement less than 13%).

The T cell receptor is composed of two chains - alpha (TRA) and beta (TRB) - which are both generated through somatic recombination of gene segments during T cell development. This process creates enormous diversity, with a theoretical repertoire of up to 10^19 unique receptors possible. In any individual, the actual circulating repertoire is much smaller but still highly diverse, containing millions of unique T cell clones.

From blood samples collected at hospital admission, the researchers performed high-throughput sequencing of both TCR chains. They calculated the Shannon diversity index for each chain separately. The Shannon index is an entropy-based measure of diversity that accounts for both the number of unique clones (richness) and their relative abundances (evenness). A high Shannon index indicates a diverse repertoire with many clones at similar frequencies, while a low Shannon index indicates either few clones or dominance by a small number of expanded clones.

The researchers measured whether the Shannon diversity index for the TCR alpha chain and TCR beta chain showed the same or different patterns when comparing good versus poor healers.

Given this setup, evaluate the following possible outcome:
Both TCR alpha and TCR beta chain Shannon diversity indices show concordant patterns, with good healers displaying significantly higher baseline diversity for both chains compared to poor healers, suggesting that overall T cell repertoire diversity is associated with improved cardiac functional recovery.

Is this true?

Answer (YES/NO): NO